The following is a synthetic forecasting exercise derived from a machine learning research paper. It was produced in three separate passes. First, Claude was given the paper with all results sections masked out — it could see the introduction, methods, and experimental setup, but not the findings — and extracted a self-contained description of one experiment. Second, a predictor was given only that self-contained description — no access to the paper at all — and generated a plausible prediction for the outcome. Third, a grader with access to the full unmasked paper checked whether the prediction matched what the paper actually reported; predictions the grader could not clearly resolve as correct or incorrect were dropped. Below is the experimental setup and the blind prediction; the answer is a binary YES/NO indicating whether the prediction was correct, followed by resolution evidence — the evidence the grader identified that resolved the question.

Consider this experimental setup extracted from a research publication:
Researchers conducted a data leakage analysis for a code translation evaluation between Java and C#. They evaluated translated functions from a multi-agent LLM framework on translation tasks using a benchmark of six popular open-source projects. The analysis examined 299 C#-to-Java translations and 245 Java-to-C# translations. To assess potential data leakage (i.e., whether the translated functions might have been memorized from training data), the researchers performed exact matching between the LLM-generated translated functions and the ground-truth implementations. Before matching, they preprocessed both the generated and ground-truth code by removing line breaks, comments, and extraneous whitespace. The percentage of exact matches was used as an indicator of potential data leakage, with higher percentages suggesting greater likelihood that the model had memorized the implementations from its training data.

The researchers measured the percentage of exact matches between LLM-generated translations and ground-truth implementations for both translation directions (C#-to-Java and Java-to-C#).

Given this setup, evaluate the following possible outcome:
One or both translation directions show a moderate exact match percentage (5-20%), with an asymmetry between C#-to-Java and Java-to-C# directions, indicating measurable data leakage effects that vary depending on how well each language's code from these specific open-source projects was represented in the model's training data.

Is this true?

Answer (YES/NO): YES